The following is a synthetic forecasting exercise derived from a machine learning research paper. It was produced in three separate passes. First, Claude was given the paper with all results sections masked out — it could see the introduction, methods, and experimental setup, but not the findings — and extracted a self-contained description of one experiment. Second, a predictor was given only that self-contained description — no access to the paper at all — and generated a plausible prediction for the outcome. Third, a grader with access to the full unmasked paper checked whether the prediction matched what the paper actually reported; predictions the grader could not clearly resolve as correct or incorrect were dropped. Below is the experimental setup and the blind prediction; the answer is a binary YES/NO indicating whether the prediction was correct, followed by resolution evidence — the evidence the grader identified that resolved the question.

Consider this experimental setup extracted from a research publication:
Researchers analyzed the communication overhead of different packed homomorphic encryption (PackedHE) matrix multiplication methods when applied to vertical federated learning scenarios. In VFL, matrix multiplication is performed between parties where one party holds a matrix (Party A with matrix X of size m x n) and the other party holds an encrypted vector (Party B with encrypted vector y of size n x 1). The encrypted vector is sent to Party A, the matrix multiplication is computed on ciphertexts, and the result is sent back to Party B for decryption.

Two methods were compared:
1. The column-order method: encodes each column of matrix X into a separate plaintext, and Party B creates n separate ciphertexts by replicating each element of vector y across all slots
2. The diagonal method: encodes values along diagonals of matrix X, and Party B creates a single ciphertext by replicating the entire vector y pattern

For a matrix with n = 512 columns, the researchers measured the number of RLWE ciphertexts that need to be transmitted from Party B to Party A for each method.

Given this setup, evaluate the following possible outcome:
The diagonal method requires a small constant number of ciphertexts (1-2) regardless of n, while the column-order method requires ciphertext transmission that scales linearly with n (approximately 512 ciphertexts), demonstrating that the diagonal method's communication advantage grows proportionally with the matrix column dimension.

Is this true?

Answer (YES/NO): YES